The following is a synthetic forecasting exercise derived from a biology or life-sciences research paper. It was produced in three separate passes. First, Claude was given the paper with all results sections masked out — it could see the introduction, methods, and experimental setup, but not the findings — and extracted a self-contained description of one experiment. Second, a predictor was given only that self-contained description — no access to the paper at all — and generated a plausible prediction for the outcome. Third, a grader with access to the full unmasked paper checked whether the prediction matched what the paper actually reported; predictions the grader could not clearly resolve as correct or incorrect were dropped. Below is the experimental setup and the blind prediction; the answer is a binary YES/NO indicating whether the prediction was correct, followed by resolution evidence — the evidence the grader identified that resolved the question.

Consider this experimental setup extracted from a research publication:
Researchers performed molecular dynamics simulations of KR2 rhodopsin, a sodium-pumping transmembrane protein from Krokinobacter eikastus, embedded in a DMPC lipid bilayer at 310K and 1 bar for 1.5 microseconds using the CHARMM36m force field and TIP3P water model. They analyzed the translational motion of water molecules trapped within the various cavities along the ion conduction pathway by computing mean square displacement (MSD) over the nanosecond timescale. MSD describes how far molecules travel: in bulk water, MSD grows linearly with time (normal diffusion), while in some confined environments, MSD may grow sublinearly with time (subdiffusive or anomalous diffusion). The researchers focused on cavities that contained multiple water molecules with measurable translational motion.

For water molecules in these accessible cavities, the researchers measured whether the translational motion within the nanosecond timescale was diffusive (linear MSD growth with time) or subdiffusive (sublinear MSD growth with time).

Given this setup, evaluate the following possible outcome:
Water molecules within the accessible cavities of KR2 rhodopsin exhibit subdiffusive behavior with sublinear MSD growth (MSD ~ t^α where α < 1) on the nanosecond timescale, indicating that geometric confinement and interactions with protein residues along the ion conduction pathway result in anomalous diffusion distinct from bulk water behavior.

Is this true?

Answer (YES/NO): NO